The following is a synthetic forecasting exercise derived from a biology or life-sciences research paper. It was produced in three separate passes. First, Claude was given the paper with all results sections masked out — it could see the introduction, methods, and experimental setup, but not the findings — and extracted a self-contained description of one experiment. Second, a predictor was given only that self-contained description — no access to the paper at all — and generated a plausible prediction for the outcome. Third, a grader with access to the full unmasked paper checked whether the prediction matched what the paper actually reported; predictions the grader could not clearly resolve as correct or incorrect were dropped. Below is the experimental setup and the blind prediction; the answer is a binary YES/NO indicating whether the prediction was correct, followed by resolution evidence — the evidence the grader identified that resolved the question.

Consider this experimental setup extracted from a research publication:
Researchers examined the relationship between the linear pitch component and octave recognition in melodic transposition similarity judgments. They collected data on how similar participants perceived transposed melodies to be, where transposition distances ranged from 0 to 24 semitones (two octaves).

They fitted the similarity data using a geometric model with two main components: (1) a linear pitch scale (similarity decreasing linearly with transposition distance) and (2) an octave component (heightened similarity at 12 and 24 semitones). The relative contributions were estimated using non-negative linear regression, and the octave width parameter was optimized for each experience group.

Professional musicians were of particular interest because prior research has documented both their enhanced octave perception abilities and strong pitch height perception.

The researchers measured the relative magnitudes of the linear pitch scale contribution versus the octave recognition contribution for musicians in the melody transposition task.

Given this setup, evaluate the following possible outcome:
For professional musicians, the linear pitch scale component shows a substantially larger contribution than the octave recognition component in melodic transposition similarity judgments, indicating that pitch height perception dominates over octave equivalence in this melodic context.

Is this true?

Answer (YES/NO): NO